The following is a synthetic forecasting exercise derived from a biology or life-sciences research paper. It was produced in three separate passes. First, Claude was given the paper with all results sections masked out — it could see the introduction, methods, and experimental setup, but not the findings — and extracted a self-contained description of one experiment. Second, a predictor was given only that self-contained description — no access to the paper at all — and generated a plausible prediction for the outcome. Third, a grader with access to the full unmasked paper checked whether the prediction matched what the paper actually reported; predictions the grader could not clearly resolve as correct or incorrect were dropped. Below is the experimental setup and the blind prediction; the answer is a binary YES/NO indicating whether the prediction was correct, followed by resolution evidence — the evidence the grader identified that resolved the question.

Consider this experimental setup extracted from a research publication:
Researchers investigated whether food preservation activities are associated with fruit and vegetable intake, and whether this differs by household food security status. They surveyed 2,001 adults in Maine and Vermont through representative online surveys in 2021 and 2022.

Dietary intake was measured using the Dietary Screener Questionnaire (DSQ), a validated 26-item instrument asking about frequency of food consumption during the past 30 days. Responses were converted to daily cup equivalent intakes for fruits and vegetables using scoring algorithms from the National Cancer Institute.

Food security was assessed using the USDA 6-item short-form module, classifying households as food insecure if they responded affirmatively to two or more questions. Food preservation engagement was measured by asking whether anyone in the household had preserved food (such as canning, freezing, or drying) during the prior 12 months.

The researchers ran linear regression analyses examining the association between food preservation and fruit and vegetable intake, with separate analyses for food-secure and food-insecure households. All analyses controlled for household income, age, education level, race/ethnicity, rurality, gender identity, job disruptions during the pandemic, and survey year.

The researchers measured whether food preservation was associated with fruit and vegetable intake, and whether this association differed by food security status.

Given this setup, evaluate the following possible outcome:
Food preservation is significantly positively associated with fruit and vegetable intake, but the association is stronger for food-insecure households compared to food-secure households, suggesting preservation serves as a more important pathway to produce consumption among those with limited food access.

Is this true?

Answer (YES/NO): NO